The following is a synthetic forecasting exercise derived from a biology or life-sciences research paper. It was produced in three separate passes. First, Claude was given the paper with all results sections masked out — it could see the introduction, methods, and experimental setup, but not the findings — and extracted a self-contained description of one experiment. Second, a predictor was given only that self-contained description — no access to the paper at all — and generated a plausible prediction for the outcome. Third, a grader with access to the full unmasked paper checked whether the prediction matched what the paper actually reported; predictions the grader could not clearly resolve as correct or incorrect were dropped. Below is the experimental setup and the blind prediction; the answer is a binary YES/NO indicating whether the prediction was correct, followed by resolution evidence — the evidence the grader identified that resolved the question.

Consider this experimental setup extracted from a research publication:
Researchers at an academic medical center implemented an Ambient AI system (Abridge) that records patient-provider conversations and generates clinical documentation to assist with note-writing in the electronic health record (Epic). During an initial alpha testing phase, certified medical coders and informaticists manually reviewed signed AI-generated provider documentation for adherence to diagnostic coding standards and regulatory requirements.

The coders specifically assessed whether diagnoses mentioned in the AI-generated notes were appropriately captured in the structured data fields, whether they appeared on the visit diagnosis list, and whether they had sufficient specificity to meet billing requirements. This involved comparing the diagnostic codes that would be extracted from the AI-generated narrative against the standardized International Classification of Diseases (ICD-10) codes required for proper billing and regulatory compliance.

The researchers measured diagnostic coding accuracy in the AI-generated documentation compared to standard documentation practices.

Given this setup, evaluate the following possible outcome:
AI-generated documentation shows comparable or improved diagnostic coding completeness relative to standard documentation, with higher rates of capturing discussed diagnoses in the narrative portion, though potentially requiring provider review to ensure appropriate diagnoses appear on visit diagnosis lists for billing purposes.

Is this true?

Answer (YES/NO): NO